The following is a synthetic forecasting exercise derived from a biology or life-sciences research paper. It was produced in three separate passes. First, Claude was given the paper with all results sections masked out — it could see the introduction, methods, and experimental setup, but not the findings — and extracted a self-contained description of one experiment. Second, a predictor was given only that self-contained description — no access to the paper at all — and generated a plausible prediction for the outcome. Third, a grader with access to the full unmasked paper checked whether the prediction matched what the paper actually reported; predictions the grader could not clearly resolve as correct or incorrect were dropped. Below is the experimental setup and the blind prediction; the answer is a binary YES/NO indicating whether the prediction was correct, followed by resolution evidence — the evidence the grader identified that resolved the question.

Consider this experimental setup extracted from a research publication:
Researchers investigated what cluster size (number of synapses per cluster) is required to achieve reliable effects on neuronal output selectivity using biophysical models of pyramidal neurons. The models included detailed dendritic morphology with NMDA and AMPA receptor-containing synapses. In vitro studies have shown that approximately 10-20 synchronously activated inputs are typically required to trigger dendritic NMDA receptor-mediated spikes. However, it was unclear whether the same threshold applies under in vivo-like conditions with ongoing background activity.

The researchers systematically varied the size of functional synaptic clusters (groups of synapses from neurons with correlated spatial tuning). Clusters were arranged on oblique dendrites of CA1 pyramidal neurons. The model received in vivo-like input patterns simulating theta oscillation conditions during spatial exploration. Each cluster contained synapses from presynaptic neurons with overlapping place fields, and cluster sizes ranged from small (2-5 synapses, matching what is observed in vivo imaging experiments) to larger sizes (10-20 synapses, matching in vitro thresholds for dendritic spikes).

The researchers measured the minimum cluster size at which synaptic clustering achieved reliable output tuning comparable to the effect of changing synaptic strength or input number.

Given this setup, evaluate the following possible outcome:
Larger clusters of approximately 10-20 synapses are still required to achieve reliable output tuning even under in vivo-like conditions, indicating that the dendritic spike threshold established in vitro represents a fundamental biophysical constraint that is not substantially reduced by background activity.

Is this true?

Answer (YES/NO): YES